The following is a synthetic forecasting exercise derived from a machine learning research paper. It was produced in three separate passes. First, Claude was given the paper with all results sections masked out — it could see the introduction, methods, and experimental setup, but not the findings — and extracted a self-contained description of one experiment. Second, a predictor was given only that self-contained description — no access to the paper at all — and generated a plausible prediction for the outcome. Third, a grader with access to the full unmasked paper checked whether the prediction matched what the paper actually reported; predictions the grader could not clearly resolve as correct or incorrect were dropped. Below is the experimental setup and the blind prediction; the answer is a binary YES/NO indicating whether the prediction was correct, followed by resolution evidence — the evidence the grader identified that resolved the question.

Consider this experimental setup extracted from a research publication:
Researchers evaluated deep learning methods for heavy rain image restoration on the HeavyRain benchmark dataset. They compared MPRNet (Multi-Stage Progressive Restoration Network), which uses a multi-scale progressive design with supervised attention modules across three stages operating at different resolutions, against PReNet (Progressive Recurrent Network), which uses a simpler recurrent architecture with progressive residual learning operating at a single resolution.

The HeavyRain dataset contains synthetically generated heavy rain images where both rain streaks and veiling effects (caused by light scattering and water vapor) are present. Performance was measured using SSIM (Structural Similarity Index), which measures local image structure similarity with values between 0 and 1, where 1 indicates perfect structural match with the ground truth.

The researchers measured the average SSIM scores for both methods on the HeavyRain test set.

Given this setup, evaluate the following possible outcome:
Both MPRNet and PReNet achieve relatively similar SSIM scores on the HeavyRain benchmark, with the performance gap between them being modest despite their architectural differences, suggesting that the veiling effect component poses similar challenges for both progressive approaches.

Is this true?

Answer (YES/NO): YES